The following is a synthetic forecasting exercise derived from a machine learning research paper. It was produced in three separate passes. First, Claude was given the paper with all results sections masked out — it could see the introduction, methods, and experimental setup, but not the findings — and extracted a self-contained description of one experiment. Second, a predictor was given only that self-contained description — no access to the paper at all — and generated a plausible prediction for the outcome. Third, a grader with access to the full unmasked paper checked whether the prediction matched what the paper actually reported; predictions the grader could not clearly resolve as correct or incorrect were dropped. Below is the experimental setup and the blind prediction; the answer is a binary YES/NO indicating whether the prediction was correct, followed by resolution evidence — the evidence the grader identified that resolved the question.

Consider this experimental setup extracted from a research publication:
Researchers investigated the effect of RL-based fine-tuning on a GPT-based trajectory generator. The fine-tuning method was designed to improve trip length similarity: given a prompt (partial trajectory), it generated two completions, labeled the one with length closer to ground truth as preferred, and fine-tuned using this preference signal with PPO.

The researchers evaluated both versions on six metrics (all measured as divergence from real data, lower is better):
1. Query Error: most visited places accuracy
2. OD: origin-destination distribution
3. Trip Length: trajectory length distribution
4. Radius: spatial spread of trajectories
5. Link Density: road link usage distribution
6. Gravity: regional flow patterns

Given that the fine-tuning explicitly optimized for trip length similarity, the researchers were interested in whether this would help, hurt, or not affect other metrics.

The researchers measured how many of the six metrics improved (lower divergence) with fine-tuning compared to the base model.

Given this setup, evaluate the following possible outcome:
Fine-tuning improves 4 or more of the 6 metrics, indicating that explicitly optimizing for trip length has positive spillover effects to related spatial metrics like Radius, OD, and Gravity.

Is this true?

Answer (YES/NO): NO